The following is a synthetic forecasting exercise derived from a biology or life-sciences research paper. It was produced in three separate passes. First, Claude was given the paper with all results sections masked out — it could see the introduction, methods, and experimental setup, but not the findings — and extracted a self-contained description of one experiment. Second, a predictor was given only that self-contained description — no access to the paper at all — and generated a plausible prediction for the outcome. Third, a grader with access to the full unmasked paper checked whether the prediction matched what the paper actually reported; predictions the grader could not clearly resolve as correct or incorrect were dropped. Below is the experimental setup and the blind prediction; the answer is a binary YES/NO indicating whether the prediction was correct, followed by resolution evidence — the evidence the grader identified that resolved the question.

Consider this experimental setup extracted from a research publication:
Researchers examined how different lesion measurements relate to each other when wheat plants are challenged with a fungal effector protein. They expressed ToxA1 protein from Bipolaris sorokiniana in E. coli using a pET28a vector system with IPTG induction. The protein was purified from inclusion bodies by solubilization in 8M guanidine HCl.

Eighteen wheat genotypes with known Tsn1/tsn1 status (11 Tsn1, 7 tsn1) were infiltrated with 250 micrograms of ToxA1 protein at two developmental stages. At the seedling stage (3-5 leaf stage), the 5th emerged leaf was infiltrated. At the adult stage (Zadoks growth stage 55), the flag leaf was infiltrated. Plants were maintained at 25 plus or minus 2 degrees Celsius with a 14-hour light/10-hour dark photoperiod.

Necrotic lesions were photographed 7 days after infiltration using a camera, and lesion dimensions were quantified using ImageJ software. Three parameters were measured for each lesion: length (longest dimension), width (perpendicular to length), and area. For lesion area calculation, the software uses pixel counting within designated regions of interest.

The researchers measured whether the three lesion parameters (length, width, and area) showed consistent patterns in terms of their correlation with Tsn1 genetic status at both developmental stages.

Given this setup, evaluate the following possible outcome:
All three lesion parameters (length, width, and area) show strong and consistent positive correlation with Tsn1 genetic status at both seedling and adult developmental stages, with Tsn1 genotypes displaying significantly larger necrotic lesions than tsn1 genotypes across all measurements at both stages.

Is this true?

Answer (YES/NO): YES